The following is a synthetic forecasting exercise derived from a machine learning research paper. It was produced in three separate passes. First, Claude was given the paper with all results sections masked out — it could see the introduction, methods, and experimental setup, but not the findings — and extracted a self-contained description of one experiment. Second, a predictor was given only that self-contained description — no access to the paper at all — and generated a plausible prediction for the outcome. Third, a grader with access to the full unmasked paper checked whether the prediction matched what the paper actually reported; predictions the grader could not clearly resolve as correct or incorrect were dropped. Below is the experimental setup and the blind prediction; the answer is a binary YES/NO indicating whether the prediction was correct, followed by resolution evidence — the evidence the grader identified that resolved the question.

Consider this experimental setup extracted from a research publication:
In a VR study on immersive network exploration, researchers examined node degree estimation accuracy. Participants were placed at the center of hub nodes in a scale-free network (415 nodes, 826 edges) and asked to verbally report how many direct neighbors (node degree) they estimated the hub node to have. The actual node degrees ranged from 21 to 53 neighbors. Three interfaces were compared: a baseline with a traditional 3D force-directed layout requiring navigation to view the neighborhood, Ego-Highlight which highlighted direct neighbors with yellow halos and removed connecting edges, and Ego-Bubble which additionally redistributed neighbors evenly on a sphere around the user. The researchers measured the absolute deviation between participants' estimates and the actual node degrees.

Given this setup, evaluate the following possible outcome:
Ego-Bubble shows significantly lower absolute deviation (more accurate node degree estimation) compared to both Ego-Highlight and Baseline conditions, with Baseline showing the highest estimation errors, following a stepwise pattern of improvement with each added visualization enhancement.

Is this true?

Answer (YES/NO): NO